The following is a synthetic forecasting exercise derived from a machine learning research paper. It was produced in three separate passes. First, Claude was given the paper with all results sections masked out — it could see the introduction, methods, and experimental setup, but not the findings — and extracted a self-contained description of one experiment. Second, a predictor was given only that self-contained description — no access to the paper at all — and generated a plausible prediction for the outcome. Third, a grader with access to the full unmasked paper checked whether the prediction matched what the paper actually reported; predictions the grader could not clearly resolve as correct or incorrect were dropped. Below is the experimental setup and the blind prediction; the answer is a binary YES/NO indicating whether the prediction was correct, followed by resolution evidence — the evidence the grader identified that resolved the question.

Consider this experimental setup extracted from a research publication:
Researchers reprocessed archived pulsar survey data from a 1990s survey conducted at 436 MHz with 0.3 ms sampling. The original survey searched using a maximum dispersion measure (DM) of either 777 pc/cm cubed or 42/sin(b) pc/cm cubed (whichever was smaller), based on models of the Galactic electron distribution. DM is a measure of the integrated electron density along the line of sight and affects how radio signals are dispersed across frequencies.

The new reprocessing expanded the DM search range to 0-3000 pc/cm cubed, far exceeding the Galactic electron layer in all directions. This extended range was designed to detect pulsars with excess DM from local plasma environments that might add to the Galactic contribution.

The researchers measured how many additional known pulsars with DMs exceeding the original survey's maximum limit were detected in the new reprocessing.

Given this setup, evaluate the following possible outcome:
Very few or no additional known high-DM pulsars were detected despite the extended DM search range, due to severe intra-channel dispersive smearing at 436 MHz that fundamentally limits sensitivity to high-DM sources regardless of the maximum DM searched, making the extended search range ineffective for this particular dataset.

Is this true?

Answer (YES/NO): NO